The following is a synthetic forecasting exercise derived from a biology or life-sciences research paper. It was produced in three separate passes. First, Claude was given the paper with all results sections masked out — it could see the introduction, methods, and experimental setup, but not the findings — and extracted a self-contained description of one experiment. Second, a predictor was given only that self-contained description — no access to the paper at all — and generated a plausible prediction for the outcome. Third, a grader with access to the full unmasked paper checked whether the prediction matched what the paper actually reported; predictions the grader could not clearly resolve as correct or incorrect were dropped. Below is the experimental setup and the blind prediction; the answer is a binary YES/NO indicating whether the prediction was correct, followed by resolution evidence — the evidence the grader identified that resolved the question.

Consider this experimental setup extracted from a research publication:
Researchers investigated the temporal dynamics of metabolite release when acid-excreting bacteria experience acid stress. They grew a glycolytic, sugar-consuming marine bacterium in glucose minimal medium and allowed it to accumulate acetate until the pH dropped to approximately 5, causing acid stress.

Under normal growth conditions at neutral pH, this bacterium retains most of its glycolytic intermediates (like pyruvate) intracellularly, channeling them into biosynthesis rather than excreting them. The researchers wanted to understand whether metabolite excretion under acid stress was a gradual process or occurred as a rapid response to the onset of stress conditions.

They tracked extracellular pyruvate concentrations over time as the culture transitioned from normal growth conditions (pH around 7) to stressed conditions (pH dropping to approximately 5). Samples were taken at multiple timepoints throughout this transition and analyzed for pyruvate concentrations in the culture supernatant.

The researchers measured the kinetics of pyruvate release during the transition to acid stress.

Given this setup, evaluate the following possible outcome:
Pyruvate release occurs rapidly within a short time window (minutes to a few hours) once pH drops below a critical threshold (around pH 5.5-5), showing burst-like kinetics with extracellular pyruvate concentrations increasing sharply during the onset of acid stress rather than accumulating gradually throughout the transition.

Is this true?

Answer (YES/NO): YES